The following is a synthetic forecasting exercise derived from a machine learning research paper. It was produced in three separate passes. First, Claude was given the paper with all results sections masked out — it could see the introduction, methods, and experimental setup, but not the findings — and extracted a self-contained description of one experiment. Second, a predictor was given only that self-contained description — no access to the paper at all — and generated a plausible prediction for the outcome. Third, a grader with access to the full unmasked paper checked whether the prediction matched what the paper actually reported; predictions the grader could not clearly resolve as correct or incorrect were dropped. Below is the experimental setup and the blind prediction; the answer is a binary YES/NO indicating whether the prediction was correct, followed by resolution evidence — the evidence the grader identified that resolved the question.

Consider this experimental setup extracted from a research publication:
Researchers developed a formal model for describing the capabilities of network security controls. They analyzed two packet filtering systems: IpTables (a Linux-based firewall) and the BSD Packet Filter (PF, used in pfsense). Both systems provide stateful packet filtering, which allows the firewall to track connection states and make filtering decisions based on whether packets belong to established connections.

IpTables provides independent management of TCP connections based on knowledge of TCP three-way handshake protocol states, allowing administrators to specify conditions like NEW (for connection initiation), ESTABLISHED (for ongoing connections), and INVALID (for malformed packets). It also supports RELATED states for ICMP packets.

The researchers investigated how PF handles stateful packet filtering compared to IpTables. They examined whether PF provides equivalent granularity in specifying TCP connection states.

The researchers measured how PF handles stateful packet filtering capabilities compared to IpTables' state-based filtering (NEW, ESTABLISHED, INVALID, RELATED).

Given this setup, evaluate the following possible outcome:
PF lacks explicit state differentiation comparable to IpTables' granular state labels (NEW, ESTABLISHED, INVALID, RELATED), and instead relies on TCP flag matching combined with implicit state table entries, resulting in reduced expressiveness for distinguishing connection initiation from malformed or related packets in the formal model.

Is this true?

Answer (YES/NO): YES